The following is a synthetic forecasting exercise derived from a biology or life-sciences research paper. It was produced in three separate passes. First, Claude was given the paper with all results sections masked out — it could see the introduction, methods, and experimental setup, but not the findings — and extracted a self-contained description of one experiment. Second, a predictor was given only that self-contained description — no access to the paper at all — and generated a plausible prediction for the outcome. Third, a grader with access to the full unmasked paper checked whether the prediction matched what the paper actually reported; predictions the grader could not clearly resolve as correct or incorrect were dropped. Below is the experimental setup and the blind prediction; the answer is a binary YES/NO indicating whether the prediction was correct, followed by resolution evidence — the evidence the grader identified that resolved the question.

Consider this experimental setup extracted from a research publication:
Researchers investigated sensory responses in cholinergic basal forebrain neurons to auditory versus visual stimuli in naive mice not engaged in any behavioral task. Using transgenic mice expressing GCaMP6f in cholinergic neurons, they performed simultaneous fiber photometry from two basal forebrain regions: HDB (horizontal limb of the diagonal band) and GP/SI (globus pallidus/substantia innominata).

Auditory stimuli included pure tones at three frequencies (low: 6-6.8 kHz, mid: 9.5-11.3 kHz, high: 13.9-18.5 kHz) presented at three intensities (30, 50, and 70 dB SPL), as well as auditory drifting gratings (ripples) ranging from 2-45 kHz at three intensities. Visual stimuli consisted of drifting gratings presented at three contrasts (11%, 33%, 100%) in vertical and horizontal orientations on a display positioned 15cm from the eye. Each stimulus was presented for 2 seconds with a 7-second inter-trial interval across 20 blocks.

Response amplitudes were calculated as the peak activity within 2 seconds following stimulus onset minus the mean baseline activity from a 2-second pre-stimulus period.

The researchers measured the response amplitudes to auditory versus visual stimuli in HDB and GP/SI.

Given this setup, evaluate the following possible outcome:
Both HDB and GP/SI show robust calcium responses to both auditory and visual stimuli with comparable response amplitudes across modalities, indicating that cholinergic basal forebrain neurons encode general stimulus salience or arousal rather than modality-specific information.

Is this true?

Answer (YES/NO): NO